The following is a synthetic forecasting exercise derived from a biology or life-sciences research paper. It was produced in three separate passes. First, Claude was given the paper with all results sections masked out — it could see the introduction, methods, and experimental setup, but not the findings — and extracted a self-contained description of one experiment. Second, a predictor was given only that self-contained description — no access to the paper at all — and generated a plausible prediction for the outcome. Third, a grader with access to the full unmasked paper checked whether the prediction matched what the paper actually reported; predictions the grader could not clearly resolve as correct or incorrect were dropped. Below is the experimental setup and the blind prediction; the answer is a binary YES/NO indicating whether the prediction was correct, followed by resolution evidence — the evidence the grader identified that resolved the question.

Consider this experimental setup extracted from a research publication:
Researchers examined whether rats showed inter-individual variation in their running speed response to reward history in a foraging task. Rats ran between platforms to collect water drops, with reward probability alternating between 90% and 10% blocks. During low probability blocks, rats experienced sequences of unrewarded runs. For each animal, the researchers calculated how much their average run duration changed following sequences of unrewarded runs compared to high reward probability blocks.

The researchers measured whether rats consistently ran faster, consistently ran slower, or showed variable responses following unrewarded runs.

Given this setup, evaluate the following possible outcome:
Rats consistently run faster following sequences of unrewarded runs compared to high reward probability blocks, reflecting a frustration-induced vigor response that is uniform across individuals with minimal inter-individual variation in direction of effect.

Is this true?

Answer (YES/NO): NO